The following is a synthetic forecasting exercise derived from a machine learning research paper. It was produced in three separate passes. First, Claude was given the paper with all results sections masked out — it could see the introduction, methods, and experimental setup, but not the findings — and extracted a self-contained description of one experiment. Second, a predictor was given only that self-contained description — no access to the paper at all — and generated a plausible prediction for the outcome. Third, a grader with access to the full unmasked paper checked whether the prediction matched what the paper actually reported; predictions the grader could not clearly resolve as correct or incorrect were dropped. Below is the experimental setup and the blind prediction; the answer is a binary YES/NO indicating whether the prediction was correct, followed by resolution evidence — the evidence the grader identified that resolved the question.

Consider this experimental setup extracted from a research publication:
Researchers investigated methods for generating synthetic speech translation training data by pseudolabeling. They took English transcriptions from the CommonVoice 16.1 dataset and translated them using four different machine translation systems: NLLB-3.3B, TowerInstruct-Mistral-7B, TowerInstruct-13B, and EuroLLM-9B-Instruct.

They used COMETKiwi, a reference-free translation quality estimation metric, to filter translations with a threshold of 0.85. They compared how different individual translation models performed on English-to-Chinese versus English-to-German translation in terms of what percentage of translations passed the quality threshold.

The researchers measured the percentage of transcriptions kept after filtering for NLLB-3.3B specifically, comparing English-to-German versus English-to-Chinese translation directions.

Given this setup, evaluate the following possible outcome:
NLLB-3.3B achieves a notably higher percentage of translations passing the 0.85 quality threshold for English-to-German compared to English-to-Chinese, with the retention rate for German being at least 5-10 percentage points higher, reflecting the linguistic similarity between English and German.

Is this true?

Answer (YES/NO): YES